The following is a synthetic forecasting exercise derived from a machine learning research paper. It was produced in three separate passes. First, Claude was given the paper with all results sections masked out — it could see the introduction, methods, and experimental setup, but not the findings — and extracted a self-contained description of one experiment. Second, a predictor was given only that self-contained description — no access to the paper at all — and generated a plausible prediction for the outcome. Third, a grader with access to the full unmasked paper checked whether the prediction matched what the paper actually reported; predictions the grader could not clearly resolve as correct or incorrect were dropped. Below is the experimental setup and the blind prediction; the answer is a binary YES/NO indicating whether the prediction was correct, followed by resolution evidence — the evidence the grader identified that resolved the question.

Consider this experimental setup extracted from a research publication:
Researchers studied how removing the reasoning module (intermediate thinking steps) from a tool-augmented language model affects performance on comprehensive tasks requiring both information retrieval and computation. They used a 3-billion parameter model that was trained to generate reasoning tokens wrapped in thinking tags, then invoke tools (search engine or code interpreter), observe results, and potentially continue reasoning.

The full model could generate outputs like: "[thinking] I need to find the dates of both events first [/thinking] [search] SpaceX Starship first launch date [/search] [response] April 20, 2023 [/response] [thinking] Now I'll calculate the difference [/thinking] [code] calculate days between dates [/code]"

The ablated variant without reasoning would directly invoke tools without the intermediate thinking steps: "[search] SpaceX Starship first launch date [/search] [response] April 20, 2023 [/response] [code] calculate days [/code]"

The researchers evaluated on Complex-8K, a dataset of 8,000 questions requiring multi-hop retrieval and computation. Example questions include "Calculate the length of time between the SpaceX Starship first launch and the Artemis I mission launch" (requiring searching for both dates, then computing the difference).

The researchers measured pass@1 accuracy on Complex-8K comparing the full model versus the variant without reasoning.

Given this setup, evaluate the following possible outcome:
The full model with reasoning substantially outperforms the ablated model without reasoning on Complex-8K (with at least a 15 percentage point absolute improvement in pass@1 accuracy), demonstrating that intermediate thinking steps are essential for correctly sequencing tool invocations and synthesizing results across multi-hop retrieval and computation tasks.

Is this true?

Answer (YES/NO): NO